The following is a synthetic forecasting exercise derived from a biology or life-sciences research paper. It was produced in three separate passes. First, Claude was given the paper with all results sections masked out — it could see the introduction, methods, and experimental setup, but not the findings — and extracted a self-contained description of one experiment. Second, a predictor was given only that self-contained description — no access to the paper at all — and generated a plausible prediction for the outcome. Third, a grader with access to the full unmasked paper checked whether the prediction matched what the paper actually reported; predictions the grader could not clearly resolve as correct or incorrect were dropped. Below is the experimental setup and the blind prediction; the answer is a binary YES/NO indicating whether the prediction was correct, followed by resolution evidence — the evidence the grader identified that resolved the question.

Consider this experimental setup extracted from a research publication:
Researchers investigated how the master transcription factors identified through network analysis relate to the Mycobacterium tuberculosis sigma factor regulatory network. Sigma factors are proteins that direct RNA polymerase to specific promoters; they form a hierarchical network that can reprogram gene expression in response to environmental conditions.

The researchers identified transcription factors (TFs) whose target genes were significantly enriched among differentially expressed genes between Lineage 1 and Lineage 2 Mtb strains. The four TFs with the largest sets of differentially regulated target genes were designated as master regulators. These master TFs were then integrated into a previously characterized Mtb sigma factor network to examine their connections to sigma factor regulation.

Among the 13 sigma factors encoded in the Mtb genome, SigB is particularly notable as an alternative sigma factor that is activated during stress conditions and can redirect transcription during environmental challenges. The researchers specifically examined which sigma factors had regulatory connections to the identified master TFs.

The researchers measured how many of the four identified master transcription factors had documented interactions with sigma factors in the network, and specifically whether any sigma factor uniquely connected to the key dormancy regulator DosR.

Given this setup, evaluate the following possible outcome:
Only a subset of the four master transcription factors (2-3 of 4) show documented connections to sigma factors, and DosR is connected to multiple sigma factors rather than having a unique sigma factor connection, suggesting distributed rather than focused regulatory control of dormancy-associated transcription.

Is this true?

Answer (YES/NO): YES